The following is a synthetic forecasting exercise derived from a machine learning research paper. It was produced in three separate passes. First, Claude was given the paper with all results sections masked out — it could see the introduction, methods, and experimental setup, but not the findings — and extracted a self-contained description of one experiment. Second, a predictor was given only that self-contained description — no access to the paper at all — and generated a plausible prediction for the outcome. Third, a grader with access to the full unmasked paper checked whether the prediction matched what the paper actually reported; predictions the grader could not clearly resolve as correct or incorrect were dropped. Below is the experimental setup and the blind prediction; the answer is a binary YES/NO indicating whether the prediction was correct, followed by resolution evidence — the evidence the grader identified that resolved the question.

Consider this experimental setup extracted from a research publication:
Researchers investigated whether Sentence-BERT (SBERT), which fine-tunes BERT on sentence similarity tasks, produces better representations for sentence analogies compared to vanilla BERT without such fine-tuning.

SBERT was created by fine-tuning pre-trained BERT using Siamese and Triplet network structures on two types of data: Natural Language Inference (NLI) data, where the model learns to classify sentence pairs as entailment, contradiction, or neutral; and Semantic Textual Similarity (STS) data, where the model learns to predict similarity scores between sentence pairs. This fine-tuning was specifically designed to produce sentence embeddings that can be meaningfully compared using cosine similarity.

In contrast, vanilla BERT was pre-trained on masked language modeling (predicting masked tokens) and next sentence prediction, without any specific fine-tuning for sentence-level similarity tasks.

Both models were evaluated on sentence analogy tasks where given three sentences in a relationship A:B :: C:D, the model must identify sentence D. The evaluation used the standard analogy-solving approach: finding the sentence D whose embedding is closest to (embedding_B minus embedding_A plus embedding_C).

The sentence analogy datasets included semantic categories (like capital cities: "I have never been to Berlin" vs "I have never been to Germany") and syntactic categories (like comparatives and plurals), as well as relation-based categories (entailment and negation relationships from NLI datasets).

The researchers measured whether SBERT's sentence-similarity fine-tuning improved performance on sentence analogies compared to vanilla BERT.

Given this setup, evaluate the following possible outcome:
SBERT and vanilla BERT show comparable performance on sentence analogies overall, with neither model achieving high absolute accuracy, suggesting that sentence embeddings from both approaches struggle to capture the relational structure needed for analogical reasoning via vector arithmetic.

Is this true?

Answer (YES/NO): NO